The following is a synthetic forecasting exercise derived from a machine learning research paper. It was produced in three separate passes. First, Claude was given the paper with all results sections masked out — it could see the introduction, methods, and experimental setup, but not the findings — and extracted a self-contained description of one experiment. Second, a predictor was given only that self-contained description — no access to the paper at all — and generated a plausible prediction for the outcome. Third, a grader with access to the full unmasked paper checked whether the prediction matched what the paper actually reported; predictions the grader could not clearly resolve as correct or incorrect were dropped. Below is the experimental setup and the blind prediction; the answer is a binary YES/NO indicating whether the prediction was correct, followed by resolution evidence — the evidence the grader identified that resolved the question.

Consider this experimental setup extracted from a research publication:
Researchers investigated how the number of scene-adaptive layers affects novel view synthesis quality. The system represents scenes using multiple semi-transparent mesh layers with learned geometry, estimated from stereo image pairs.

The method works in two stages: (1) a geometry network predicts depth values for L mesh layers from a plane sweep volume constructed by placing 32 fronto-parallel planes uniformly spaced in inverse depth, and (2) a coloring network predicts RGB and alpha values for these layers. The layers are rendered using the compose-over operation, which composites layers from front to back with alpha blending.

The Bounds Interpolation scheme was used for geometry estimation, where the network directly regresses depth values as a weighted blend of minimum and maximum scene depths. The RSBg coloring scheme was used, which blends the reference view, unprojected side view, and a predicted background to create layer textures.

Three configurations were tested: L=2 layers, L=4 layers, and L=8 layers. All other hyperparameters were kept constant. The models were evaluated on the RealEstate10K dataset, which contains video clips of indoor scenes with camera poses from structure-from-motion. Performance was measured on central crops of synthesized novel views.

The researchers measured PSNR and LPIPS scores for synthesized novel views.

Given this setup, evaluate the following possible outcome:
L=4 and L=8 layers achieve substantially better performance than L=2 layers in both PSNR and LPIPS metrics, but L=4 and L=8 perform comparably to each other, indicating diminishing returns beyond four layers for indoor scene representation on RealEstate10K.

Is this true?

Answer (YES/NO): NO